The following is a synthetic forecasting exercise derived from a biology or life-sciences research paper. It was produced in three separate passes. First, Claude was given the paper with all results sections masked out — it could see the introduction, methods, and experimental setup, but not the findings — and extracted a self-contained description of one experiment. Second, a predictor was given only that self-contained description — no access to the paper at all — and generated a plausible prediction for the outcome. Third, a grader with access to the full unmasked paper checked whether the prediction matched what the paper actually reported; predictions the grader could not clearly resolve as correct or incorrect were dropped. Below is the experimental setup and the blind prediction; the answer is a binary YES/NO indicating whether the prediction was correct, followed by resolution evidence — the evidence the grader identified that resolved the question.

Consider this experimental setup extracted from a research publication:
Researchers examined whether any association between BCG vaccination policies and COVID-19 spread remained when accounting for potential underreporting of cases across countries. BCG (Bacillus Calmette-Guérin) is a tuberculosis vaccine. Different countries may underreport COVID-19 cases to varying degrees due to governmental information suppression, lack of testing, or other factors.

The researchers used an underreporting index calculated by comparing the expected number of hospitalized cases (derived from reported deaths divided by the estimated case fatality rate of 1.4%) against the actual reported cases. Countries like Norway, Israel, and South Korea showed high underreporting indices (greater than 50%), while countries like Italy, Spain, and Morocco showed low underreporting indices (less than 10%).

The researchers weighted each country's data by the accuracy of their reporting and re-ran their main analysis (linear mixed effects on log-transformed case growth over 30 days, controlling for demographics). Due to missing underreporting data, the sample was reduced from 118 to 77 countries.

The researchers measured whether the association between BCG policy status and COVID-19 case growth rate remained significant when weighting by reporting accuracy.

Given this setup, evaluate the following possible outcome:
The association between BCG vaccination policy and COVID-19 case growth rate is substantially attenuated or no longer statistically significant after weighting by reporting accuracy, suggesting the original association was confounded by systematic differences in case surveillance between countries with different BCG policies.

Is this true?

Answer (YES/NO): NO